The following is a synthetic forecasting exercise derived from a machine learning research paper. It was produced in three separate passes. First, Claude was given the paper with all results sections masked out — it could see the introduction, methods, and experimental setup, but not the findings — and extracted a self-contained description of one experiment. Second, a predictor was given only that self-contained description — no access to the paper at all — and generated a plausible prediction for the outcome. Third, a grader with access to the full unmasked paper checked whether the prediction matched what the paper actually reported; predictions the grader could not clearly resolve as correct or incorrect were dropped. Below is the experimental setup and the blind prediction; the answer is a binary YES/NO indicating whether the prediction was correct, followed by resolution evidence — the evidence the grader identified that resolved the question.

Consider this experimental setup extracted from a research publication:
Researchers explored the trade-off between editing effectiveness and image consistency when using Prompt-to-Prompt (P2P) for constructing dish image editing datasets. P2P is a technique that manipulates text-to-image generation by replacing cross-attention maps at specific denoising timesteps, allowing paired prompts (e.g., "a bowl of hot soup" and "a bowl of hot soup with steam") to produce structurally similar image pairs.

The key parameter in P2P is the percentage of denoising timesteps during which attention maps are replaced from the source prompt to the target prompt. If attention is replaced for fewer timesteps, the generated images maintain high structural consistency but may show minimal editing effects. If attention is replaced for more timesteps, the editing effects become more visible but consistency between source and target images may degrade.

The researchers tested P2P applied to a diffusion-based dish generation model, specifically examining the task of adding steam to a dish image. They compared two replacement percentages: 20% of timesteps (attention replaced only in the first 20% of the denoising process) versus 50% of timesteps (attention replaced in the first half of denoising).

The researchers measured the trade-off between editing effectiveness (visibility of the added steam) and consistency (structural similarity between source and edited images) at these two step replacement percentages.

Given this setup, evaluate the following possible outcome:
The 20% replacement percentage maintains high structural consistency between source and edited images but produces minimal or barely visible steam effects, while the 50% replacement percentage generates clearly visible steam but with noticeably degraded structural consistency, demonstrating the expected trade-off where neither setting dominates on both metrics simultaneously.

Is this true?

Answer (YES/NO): NO